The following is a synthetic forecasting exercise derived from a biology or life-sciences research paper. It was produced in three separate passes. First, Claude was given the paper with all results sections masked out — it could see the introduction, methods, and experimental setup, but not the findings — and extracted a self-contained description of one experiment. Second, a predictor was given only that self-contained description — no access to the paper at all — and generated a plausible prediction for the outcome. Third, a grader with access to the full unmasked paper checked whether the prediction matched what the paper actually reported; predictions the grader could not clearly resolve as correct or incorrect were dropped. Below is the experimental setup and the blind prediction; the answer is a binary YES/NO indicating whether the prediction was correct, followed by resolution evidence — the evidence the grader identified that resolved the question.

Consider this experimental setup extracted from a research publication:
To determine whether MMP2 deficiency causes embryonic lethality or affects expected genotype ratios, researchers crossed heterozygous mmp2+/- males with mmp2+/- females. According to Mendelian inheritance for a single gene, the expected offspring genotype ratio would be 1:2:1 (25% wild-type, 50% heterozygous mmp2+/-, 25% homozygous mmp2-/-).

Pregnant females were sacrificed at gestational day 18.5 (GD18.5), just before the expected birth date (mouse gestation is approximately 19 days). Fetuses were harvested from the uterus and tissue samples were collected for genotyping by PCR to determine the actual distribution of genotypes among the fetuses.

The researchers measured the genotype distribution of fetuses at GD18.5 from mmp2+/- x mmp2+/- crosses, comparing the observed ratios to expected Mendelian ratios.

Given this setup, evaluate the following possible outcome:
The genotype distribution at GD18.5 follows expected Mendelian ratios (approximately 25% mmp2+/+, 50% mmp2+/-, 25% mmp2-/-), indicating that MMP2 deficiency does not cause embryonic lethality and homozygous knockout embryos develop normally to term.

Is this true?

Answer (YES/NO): YES